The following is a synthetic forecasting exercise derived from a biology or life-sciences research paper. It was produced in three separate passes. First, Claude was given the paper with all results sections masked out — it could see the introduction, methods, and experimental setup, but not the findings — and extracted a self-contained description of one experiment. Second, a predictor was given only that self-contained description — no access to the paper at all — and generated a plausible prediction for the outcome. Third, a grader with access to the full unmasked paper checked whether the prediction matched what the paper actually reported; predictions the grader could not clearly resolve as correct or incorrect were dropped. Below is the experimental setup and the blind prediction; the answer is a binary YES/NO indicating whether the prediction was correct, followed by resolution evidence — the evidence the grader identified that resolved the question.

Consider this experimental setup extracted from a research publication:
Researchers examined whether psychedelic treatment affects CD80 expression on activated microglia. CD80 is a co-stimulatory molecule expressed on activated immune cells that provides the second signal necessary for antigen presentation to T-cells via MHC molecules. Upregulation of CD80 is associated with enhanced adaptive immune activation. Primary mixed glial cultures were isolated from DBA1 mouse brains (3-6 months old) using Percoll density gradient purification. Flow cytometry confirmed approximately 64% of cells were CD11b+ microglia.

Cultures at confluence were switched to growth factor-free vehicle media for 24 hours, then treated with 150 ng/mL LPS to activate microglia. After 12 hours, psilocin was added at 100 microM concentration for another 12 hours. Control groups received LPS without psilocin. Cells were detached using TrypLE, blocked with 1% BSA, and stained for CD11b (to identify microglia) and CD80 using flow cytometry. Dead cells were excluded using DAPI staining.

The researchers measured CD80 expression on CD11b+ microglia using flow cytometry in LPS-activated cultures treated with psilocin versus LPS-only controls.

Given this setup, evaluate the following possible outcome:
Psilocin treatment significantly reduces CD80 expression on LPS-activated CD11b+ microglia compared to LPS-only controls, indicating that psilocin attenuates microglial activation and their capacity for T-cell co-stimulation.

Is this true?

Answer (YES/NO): YES